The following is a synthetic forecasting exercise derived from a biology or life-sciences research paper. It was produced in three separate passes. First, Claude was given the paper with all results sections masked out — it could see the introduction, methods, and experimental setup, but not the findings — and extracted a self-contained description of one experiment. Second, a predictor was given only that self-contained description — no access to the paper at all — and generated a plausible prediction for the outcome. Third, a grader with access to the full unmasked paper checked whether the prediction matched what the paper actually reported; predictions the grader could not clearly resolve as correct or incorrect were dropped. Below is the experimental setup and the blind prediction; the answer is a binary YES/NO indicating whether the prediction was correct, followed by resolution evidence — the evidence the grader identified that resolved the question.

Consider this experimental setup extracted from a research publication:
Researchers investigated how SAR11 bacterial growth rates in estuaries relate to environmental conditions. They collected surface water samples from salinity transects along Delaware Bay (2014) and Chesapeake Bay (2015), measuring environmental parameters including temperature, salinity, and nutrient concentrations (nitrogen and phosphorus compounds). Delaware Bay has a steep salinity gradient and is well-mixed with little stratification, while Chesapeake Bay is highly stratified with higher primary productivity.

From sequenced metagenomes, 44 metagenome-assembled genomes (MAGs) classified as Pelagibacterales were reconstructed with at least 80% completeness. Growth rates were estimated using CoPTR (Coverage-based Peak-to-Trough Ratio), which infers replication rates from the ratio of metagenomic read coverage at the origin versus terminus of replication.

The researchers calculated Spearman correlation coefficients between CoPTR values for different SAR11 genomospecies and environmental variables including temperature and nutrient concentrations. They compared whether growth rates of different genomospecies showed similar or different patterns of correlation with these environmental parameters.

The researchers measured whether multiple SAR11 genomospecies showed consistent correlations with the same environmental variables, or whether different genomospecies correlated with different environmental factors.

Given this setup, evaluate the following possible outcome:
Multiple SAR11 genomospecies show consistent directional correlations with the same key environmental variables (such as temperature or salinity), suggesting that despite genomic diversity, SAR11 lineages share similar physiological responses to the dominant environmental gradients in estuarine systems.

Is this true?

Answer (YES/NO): NO